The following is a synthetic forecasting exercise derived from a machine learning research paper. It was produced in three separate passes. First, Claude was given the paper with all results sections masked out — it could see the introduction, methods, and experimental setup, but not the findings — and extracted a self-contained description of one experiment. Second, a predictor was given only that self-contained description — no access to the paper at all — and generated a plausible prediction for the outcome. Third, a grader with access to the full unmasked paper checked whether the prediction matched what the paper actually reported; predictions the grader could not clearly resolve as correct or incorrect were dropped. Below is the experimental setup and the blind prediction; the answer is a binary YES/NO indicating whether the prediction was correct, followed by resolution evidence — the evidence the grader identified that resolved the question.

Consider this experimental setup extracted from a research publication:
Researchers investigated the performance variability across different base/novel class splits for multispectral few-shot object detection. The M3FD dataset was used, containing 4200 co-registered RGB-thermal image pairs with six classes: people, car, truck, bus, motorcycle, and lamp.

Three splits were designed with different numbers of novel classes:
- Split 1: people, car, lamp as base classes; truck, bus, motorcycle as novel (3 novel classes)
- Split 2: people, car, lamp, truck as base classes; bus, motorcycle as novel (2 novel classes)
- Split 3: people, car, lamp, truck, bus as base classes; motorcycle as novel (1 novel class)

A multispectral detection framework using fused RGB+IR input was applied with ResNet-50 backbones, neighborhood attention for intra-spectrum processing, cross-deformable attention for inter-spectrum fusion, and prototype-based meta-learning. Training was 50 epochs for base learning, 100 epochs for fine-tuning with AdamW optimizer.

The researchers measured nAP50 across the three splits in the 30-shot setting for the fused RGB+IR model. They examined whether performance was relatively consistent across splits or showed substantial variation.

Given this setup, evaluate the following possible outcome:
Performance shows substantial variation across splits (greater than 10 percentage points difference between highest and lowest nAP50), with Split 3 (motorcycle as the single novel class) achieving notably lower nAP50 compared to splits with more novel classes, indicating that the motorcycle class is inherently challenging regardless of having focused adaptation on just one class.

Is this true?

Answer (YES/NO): NO